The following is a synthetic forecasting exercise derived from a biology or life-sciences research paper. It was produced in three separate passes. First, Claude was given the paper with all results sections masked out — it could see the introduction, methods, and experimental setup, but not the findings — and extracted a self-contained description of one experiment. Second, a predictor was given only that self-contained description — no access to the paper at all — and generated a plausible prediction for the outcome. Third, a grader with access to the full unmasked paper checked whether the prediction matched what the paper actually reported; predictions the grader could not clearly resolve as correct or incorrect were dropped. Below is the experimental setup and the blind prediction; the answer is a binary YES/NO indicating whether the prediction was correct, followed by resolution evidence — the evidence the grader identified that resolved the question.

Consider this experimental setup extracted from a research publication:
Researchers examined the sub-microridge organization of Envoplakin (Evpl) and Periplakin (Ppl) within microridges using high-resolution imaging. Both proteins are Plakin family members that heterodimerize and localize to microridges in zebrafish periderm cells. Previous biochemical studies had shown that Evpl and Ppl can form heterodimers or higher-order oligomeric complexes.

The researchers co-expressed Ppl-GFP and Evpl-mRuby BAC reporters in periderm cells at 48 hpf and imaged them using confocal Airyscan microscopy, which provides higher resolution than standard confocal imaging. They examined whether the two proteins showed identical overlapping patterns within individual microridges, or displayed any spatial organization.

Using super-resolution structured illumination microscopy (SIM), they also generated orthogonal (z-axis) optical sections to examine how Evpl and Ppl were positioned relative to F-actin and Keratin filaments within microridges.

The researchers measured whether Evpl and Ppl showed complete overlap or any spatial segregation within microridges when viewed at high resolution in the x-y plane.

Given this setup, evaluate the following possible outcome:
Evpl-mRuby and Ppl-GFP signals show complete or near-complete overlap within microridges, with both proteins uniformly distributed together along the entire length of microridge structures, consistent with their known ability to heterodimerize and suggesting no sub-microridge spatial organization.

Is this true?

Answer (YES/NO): NO